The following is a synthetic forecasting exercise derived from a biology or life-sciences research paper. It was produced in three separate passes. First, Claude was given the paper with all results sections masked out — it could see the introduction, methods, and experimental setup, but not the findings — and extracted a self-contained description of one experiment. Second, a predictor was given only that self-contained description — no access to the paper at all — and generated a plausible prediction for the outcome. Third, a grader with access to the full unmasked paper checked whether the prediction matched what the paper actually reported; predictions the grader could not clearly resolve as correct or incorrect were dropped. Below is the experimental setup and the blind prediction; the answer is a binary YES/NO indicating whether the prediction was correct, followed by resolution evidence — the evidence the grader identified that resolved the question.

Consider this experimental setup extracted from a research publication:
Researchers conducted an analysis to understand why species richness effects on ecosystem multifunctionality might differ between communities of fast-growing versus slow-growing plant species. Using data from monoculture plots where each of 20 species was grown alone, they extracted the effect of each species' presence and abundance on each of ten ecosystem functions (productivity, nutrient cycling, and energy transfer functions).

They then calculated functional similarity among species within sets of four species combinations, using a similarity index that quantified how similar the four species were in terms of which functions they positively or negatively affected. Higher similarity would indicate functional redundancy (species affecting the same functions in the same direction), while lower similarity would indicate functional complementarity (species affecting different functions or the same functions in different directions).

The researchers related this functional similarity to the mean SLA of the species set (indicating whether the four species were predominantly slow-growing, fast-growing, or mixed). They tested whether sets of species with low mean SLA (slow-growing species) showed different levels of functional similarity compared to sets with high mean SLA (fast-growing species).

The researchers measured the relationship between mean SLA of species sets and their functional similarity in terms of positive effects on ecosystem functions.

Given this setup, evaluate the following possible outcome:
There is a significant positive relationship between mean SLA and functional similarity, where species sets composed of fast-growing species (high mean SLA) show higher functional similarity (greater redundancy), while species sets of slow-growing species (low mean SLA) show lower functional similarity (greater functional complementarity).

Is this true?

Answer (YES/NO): NO